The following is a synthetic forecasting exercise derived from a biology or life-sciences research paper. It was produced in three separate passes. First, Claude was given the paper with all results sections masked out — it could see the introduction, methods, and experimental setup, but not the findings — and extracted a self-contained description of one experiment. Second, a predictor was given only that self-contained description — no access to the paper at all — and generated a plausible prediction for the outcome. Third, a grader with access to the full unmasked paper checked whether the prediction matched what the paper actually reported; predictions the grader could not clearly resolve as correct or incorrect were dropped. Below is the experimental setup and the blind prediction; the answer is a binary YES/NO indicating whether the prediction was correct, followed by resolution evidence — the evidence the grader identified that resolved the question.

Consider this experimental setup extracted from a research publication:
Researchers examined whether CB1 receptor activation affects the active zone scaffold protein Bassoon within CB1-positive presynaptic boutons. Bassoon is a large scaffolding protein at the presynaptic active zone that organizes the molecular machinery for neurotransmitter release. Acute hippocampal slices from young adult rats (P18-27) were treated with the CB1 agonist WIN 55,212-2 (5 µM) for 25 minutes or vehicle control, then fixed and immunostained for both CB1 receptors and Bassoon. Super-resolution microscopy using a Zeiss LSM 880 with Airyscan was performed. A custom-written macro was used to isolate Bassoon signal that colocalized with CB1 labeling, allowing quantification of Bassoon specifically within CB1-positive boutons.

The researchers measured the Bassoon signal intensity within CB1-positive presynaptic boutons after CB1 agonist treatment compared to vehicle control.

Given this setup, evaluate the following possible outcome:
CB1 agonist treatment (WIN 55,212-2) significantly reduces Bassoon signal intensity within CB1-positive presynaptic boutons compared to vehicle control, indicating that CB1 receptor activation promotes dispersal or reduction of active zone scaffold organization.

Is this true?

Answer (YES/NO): NO